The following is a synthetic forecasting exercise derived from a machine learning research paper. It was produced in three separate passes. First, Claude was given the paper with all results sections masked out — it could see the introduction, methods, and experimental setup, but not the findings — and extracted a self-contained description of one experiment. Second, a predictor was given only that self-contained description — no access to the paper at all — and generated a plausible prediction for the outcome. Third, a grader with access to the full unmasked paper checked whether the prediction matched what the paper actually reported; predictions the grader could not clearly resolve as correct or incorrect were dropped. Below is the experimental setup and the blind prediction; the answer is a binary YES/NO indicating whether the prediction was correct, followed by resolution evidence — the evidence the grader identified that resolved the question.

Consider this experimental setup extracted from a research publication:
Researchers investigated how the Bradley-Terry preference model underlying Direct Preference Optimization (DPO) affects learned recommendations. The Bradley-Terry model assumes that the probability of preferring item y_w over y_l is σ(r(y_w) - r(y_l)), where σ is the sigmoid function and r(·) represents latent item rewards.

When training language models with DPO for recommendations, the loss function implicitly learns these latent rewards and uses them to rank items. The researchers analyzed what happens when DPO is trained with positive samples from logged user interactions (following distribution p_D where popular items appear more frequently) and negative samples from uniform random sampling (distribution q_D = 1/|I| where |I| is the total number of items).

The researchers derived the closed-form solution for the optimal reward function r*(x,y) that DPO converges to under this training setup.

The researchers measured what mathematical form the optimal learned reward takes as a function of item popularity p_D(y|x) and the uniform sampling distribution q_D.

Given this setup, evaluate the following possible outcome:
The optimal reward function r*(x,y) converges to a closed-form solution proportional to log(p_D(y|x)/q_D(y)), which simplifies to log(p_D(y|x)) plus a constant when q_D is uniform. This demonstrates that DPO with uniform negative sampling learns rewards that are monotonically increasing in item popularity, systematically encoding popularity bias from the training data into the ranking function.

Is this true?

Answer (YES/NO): YES